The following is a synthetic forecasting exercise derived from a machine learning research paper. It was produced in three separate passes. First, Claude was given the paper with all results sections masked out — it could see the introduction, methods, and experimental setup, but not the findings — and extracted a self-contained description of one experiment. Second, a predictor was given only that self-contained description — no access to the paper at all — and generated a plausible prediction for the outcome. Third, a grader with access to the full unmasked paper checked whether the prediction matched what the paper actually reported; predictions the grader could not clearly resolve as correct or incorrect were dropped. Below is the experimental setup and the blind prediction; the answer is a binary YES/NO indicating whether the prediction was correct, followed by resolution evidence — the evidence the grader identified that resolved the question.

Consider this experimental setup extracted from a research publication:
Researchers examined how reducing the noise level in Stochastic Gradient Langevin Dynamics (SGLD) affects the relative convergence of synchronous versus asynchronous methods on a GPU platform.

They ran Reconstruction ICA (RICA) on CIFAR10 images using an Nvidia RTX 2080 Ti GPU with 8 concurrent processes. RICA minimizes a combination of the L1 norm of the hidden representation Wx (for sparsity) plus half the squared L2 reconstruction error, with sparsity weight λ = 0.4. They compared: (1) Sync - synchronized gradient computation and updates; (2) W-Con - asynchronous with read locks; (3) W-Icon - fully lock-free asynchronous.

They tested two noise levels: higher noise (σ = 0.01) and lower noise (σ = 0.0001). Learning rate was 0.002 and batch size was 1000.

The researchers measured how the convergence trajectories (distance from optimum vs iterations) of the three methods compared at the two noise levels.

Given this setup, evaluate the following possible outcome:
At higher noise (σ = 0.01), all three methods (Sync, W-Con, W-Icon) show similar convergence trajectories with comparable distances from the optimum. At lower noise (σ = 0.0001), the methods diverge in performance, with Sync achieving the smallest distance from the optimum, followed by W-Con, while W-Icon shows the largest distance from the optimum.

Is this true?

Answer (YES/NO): NO